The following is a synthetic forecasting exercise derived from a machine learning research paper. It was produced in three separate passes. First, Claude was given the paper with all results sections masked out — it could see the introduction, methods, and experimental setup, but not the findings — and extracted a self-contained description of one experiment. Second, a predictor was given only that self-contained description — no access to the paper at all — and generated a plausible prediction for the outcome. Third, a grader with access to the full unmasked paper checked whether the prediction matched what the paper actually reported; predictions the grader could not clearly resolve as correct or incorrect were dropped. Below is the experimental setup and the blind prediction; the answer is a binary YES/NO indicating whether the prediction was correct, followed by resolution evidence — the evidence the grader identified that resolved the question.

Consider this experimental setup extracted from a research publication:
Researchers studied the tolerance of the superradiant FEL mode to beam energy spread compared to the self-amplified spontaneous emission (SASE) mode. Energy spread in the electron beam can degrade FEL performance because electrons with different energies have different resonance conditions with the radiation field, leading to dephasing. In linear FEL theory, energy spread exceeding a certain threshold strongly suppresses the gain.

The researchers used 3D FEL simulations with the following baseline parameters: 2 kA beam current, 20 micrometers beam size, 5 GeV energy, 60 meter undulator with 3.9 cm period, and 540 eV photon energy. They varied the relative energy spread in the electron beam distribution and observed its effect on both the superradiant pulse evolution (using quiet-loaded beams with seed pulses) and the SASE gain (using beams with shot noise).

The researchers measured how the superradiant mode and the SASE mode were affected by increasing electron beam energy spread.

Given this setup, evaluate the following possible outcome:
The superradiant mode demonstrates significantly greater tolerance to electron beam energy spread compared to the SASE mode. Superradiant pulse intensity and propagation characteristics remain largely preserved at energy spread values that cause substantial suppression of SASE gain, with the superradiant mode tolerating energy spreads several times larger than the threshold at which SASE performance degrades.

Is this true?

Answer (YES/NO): YES